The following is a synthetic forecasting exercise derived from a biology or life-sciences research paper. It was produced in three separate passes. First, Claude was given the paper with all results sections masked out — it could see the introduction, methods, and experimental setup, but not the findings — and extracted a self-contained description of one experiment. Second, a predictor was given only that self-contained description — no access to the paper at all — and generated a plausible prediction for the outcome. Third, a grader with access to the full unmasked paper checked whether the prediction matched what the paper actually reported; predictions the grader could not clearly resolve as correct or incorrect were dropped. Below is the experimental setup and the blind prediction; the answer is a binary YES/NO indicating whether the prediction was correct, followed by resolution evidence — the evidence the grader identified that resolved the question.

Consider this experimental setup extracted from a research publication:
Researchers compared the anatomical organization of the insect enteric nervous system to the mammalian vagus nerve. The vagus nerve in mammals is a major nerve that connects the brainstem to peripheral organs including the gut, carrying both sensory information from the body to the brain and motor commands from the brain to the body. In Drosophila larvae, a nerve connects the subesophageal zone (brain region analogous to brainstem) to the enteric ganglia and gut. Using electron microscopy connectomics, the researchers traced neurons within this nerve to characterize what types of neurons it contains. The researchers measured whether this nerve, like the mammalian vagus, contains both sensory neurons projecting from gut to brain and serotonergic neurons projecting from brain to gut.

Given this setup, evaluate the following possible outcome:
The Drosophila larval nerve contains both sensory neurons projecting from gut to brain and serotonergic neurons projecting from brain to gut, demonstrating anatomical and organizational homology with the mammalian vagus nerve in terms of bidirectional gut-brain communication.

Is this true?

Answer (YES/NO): YES